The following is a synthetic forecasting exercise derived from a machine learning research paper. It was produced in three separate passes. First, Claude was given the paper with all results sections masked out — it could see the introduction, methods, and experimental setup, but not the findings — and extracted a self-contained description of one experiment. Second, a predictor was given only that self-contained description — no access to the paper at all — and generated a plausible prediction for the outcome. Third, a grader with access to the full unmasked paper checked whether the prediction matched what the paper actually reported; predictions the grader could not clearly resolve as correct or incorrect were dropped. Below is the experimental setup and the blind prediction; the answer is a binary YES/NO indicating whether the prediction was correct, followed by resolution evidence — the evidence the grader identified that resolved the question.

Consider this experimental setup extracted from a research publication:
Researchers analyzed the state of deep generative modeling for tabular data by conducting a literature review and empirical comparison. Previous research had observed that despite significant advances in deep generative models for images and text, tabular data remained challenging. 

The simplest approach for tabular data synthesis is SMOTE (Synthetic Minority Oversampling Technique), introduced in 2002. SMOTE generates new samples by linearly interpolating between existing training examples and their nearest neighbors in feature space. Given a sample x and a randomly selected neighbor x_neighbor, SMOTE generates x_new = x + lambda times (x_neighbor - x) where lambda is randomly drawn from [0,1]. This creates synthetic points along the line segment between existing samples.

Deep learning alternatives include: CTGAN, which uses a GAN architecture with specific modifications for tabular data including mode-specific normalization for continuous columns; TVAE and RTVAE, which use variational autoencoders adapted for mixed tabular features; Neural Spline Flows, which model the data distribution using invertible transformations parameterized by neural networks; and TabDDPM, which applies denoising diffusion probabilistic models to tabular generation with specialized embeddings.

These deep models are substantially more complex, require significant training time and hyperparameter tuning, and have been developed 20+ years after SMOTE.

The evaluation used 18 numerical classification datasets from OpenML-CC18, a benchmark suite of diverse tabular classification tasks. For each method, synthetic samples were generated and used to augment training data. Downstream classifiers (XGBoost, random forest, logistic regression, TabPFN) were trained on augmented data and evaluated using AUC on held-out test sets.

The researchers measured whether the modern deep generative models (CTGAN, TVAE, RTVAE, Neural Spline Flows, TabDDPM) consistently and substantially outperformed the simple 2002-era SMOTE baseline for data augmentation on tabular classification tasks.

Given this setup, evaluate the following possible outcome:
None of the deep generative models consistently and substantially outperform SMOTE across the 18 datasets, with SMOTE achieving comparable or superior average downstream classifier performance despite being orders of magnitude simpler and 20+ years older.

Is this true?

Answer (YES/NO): YES